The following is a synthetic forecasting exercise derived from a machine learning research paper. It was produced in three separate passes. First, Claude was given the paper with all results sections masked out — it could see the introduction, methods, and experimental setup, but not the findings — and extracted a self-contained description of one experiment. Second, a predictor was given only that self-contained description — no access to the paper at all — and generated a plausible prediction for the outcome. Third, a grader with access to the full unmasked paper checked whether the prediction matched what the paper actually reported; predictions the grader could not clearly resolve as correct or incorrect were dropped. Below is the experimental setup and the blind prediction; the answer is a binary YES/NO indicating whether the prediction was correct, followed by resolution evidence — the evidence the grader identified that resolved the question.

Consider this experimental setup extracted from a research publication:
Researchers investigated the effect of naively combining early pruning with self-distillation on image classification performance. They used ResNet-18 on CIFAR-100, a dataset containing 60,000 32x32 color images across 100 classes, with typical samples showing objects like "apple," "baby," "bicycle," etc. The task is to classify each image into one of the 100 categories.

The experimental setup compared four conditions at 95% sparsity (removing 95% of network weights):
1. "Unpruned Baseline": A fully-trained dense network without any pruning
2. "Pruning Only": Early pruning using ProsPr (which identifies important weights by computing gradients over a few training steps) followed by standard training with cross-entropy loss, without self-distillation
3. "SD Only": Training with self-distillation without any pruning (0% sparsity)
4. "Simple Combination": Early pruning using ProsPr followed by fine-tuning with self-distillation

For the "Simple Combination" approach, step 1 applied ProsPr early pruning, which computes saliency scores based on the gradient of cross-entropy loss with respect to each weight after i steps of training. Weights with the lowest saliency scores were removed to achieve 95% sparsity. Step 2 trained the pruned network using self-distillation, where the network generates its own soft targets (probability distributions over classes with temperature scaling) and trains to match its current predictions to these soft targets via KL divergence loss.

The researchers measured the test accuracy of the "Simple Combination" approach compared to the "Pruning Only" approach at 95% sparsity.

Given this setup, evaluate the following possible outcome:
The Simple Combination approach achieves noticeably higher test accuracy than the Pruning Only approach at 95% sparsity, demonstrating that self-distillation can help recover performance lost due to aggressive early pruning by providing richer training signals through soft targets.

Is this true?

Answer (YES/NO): NO